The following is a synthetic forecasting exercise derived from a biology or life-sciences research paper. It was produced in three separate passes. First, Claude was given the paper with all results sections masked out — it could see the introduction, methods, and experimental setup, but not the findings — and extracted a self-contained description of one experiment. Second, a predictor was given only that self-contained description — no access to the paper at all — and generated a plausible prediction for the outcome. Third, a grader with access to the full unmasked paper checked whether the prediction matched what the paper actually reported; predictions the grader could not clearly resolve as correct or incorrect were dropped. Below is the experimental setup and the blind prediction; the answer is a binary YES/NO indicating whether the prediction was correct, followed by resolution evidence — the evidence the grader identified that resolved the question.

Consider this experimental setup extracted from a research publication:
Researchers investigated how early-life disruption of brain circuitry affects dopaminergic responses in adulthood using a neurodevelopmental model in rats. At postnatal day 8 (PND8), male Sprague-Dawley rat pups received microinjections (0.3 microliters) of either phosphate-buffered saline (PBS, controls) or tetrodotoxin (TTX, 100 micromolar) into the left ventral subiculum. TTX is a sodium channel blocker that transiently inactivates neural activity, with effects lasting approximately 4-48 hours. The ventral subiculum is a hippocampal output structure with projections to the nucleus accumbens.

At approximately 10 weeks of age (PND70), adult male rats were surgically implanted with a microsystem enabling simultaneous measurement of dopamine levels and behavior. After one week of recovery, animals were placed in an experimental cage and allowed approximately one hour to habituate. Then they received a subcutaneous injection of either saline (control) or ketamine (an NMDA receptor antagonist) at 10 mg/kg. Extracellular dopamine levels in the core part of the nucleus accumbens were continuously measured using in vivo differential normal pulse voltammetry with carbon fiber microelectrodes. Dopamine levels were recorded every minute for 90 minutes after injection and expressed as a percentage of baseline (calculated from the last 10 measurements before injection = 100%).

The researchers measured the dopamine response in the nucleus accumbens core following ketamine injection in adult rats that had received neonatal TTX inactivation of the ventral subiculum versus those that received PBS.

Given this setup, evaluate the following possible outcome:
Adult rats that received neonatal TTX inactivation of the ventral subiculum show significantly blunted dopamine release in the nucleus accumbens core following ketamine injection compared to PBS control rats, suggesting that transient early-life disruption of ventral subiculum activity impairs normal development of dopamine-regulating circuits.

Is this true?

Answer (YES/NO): NO